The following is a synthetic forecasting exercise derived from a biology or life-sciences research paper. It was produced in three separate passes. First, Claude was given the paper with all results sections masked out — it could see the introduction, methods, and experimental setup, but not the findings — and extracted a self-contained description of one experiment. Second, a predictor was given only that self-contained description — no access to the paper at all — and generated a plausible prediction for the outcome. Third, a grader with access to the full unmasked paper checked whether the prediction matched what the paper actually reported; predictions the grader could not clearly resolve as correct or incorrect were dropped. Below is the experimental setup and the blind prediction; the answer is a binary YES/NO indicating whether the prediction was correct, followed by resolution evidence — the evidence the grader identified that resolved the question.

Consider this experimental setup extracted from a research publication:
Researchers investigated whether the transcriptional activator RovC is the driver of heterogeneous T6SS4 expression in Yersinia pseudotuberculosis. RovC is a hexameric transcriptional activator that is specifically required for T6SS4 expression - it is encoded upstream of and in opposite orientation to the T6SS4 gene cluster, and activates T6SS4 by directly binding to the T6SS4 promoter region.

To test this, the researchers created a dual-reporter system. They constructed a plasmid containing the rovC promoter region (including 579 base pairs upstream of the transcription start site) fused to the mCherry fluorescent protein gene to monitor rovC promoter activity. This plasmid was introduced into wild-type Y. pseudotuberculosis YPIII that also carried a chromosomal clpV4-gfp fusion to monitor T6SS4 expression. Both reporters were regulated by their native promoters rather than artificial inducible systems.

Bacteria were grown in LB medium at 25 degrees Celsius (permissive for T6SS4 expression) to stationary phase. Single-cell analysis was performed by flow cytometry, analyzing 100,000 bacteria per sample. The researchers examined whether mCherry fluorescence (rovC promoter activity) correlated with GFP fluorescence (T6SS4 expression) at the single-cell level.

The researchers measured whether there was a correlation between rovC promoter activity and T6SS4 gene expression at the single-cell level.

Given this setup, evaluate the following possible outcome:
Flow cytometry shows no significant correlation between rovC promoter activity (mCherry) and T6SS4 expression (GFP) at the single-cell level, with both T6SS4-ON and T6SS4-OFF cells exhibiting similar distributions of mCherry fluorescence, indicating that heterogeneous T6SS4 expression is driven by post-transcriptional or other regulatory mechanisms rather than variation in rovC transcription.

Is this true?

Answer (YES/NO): NO